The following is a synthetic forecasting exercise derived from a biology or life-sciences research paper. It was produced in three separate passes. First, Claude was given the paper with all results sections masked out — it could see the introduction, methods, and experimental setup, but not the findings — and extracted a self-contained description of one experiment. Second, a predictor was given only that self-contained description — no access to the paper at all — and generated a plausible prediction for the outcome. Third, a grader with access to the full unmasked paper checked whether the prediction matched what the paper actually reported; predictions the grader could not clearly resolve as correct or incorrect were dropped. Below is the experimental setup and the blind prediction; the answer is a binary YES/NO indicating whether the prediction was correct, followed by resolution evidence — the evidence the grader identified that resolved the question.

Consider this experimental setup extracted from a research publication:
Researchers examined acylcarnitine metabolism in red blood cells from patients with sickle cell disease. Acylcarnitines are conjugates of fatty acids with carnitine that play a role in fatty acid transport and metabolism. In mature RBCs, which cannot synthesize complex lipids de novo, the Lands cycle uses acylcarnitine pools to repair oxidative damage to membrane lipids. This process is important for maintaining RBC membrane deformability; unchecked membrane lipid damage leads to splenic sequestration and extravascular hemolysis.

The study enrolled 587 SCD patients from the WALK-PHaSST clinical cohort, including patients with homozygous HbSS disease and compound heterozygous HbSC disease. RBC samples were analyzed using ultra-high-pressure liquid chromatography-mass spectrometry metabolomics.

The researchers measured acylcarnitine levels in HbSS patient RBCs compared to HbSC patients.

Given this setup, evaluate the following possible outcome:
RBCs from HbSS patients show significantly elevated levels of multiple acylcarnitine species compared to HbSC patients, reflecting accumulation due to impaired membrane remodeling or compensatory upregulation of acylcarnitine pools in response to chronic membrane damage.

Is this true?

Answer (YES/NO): YES